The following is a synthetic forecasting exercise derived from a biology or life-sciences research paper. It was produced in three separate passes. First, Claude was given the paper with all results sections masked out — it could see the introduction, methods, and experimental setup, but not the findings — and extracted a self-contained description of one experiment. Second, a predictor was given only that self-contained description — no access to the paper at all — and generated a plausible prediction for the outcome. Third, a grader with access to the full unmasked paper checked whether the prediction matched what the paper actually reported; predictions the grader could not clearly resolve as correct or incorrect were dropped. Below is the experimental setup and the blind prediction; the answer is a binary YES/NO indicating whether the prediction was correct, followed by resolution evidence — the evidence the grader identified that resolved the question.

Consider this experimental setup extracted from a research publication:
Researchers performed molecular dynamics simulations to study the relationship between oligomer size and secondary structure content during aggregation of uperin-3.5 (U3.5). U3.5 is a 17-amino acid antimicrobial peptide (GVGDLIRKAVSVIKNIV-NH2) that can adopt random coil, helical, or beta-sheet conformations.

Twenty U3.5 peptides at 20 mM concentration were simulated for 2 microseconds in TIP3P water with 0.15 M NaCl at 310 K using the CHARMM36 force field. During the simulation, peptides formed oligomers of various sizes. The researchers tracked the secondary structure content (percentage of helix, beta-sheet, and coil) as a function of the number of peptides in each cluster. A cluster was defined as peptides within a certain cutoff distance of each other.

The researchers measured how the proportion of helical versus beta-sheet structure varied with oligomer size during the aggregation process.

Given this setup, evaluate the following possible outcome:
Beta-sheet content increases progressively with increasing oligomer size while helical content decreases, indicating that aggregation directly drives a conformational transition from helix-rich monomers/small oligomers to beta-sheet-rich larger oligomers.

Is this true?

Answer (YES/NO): NO